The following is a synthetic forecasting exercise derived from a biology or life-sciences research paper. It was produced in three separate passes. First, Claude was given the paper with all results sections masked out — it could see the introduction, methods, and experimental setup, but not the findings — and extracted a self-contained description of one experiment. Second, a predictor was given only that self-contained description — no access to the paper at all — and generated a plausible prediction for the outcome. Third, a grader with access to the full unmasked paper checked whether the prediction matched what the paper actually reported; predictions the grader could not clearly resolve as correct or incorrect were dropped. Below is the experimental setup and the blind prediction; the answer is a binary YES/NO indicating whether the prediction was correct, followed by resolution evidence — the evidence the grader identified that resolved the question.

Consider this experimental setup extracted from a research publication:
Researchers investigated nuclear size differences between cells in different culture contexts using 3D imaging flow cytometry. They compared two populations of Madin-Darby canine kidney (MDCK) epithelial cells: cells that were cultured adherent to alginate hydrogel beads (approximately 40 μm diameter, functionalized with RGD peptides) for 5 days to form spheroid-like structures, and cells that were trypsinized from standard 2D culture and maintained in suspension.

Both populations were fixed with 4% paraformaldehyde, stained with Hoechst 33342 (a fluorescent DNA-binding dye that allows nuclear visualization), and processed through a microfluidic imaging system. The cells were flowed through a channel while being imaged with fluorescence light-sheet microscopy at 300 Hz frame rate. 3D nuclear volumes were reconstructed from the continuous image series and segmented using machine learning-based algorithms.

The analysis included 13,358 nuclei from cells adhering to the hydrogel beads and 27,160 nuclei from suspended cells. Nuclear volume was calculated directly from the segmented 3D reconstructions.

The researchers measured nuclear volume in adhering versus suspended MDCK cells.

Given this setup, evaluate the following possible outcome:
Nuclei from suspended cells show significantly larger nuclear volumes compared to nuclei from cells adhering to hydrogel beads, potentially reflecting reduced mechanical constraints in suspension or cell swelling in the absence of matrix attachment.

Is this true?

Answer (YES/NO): YES